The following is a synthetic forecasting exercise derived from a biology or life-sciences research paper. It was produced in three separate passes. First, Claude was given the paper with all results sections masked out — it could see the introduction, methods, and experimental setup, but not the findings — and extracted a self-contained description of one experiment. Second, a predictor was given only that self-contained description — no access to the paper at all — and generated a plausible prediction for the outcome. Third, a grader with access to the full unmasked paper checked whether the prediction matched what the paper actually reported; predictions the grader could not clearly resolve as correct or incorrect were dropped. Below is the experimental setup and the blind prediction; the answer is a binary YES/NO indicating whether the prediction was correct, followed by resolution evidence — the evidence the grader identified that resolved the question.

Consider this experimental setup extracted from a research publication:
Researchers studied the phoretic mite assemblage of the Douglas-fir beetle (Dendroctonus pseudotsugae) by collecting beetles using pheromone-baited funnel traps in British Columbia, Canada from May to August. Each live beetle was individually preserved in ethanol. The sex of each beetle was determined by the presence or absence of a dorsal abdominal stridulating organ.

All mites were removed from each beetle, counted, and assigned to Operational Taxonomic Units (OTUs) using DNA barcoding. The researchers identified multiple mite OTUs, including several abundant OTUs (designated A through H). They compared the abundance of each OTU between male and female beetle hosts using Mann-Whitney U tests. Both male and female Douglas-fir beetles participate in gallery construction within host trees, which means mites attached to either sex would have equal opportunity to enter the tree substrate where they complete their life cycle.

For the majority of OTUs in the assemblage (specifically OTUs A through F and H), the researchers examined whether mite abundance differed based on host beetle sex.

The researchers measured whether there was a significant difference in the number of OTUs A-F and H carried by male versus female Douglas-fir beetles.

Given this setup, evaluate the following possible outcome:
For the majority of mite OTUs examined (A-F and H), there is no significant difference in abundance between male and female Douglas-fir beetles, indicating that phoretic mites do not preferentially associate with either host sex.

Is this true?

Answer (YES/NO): YES